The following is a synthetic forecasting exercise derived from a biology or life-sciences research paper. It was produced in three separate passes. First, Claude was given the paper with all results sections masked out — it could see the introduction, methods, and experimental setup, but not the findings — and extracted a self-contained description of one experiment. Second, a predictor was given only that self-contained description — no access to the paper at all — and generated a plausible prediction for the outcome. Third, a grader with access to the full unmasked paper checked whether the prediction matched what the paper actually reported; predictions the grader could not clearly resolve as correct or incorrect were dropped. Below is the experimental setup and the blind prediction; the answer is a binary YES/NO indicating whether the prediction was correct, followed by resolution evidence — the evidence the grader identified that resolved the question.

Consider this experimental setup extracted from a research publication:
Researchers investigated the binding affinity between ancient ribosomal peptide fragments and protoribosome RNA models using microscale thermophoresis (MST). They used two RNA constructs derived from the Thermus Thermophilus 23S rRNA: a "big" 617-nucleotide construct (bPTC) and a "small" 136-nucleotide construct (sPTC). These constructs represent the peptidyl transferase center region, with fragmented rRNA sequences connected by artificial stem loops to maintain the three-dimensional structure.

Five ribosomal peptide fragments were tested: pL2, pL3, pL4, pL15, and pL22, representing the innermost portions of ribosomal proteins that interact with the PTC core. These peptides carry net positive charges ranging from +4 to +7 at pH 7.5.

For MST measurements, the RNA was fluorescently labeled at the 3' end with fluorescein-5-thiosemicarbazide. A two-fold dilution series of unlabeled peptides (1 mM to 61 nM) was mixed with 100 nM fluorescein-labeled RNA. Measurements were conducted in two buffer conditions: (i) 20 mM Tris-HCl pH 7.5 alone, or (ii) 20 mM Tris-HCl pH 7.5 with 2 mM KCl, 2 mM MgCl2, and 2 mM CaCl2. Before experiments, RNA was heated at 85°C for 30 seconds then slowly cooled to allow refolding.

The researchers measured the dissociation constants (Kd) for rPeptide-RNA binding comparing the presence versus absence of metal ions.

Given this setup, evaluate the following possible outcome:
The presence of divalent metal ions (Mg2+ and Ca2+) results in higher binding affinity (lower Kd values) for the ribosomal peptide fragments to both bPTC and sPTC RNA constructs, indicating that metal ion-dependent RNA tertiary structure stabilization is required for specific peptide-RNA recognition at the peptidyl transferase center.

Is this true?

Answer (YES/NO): NO